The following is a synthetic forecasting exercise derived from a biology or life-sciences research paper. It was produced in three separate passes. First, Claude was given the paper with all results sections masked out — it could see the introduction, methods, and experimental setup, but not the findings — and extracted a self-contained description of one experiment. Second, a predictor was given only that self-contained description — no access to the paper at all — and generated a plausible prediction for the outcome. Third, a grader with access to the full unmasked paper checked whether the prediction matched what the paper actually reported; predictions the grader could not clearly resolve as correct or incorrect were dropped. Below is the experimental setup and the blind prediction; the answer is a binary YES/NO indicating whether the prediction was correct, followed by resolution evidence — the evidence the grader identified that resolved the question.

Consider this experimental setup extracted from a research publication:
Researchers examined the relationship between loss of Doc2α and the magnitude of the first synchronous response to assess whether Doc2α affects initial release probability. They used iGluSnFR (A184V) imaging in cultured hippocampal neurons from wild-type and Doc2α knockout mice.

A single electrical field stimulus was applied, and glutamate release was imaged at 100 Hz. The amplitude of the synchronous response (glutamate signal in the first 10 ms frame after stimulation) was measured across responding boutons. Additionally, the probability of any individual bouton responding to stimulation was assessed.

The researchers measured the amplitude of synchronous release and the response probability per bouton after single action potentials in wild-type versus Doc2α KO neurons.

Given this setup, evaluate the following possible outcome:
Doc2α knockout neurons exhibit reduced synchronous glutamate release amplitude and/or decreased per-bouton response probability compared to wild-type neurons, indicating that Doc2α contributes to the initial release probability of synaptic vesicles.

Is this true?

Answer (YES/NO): NO